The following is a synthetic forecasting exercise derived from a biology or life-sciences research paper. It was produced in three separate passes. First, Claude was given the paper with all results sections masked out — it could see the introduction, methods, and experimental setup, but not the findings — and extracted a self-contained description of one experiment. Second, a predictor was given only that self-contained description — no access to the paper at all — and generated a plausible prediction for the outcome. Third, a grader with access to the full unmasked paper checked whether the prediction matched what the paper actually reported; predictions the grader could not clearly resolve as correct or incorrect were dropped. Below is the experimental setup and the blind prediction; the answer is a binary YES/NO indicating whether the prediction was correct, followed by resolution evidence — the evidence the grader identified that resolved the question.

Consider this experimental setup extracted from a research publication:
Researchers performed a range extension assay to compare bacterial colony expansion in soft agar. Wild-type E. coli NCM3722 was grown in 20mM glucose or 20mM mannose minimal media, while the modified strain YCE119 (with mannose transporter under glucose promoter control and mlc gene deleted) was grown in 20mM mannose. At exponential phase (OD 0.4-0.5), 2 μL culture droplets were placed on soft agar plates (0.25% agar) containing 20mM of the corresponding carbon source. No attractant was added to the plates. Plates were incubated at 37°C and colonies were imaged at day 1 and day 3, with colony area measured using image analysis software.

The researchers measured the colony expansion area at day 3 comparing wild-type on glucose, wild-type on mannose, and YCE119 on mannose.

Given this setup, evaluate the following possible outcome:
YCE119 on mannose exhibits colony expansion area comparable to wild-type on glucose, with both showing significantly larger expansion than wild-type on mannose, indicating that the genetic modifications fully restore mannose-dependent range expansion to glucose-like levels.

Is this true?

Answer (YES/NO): NO